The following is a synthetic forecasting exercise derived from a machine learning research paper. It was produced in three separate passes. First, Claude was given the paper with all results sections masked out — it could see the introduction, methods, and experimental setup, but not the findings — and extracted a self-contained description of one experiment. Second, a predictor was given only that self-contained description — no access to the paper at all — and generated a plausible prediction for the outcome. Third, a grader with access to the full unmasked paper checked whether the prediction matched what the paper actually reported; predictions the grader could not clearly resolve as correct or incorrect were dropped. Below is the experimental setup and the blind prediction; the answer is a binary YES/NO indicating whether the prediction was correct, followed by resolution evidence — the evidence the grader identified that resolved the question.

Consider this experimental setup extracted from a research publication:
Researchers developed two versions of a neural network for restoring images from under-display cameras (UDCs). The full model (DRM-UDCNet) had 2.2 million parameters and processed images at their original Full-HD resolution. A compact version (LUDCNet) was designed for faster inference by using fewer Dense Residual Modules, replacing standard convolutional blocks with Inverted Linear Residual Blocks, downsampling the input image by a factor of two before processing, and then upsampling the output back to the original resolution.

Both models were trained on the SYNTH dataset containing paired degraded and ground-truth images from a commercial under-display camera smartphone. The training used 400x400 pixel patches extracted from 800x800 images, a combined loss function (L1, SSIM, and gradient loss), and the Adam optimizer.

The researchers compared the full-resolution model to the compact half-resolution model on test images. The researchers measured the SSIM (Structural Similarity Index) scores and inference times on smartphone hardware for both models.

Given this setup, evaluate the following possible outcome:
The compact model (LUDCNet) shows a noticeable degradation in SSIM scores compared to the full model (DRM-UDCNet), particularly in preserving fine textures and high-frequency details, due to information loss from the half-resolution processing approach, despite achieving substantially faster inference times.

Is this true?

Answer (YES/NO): NO